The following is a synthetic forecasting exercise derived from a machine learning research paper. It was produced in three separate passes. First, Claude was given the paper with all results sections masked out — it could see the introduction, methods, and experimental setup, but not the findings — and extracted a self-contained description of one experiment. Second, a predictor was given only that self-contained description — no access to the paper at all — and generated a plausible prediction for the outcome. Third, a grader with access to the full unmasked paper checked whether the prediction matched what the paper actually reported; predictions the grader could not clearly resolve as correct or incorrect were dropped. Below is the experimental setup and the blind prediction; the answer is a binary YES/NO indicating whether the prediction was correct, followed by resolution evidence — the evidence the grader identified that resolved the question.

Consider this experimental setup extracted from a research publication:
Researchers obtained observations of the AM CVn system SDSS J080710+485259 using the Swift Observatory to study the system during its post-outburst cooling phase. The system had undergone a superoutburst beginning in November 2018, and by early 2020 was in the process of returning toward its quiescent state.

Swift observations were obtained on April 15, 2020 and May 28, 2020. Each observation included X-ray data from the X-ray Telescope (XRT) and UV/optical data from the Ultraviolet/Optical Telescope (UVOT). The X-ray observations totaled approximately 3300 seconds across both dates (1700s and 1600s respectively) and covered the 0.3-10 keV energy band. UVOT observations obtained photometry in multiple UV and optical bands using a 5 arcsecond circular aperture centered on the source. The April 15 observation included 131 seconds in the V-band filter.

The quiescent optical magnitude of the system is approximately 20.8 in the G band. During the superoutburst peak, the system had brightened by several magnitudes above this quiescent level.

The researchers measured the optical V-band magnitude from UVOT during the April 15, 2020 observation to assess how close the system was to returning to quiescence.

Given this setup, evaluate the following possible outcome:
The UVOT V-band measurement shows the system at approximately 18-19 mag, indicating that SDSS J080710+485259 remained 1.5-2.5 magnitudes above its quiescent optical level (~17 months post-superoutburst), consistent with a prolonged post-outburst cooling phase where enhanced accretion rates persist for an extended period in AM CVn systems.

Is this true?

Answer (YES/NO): NO